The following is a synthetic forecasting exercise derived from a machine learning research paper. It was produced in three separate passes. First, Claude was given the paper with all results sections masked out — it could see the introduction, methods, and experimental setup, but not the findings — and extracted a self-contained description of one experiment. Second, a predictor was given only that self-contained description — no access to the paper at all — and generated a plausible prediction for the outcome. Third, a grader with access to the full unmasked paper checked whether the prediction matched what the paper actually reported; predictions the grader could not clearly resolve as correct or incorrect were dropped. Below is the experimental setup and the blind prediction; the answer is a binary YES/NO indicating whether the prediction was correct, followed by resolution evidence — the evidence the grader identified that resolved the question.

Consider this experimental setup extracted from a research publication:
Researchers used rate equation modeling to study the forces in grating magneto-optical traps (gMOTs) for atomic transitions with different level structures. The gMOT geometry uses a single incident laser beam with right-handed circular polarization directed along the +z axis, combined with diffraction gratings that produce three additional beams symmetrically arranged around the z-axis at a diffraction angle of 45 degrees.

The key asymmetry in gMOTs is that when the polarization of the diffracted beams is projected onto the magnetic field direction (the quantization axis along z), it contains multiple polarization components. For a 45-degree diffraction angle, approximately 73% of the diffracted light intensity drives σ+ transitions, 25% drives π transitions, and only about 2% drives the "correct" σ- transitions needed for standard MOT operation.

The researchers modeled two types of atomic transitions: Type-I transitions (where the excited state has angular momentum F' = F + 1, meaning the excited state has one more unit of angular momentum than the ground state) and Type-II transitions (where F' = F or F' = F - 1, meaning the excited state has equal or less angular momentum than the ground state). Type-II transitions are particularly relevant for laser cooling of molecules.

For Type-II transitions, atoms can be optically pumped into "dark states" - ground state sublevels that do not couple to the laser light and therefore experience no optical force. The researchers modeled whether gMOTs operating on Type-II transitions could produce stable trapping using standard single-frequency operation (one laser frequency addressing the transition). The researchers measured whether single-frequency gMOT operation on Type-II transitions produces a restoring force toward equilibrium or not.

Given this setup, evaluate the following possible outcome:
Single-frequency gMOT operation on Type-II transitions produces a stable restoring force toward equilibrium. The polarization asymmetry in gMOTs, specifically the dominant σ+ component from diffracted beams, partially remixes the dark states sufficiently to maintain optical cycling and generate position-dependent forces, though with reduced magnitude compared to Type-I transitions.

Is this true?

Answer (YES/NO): NO